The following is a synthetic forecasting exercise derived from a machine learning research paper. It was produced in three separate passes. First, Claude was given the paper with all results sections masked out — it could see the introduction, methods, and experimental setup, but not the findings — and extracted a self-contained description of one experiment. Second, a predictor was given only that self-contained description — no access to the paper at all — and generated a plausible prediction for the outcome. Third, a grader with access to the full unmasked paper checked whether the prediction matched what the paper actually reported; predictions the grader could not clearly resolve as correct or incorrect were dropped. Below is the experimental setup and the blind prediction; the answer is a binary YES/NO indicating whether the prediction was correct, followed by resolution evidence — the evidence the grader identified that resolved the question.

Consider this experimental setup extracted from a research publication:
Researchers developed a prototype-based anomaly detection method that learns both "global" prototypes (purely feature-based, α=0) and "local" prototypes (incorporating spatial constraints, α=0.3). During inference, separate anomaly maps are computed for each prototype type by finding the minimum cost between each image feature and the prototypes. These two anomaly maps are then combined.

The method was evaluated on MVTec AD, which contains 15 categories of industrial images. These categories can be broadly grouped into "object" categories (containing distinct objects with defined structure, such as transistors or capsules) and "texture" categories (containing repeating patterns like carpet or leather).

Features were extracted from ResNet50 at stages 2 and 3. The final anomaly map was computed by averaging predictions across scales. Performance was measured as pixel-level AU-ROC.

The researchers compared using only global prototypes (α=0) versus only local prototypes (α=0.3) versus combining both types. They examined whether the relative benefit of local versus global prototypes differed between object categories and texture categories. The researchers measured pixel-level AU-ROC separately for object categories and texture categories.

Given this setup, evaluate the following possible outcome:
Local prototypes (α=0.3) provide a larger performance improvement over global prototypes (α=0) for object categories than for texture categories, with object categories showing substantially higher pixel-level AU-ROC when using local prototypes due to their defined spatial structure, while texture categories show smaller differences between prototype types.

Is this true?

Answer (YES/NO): NO